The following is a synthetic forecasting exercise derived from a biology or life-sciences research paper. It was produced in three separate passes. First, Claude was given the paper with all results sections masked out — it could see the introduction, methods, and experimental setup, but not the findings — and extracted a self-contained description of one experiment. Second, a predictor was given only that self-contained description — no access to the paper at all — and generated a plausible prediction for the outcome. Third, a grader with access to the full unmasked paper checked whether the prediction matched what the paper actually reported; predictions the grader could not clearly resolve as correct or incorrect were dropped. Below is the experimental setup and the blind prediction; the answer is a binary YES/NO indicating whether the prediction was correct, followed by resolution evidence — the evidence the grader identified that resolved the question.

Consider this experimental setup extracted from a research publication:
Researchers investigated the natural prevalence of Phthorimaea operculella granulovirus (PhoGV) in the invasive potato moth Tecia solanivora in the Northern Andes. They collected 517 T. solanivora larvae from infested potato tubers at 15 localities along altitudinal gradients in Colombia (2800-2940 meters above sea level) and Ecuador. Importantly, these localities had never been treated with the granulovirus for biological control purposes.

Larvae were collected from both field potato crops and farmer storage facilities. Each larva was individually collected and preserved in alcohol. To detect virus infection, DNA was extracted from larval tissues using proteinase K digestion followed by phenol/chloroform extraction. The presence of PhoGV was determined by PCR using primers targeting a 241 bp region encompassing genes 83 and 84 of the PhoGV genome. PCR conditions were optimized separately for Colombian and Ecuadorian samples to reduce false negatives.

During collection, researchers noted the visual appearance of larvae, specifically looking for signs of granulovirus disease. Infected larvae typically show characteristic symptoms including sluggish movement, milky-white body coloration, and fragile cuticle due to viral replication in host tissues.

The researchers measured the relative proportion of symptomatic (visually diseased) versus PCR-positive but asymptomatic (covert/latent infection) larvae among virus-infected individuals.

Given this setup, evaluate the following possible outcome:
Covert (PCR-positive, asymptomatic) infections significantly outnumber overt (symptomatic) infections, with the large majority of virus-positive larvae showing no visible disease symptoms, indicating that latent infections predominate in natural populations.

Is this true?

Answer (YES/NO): YES